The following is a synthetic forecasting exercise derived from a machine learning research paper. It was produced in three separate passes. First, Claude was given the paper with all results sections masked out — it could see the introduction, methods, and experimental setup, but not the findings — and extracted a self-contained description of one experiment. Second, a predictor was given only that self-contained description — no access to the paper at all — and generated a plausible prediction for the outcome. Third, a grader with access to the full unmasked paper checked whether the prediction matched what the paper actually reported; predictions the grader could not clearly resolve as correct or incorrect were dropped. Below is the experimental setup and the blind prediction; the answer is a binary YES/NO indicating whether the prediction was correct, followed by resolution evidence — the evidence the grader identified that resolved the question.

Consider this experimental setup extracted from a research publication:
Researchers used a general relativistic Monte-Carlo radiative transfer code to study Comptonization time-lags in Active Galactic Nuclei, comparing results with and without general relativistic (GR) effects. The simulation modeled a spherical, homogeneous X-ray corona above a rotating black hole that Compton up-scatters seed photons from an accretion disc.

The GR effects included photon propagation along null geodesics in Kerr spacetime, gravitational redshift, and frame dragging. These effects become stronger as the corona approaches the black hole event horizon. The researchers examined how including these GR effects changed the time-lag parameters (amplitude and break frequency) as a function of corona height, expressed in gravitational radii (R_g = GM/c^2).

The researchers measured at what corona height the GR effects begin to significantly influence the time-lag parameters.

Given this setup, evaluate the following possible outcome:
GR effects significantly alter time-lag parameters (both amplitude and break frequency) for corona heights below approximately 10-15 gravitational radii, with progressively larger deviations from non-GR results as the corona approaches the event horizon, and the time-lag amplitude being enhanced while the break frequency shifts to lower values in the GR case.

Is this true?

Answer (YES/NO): NO